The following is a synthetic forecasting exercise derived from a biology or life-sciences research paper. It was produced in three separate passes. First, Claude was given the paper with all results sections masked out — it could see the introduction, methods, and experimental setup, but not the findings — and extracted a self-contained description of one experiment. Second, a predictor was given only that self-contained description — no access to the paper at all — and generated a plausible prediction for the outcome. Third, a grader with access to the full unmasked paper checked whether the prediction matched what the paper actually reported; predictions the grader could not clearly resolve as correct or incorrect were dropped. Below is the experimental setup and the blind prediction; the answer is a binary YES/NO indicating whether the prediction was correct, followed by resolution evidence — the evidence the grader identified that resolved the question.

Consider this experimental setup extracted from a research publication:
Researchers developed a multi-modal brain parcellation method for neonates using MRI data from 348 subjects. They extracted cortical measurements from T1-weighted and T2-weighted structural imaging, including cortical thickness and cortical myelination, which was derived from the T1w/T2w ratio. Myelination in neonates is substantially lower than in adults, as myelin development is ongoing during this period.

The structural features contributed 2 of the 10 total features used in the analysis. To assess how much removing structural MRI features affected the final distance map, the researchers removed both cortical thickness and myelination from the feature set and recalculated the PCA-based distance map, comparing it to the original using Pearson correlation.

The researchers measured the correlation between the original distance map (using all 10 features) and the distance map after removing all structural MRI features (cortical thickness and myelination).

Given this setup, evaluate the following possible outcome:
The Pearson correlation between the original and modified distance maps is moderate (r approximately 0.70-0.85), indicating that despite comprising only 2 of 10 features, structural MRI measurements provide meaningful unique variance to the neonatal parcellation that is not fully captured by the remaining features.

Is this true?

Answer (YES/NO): NO